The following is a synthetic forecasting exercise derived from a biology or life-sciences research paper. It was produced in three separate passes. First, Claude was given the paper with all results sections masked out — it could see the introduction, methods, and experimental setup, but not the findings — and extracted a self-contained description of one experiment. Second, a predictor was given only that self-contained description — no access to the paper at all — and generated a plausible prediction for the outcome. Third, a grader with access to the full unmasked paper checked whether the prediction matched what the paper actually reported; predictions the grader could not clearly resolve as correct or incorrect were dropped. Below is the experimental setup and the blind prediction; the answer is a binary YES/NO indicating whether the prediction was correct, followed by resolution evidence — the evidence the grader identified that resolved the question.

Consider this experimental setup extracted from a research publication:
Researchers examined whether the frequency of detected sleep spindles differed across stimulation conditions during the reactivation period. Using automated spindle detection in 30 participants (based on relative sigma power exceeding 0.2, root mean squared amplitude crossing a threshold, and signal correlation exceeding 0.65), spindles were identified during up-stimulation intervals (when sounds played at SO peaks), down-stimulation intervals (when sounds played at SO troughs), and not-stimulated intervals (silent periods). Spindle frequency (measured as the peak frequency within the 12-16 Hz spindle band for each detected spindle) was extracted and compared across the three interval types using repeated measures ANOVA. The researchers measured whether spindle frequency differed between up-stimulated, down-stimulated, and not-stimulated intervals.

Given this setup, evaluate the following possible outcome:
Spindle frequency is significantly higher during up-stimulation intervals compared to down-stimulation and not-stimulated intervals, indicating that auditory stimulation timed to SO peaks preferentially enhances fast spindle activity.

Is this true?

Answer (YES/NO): NO